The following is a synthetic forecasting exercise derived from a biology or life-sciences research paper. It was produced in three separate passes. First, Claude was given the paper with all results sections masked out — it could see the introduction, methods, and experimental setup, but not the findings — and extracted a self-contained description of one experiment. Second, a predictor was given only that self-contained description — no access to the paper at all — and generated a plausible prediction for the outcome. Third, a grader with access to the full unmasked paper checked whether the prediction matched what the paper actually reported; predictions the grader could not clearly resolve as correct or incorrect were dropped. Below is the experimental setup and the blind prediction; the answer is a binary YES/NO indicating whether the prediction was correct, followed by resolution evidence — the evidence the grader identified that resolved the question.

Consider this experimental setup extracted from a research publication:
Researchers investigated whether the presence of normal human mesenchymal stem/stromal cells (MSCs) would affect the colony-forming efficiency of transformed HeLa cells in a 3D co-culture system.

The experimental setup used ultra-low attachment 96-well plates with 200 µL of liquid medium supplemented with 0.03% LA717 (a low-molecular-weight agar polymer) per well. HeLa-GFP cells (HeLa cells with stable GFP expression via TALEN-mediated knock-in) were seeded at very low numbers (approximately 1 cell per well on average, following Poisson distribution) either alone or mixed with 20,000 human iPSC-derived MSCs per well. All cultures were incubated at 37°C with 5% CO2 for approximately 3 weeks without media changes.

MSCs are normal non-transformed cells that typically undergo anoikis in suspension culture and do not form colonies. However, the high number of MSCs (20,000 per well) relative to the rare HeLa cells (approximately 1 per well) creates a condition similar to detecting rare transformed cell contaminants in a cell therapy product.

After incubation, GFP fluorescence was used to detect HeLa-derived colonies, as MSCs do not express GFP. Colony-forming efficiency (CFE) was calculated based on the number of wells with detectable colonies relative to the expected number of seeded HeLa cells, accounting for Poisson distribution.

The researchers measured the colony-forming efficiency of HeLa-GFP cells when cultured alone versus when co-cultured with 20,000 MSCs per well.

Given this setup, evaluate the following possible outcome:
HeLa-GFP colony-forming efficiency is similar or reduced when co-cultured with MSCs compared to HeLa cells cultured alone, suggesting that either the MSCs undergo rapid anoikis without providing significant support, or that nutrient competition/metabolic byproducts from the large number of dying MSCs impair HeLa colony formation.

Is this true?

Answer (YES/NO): NO